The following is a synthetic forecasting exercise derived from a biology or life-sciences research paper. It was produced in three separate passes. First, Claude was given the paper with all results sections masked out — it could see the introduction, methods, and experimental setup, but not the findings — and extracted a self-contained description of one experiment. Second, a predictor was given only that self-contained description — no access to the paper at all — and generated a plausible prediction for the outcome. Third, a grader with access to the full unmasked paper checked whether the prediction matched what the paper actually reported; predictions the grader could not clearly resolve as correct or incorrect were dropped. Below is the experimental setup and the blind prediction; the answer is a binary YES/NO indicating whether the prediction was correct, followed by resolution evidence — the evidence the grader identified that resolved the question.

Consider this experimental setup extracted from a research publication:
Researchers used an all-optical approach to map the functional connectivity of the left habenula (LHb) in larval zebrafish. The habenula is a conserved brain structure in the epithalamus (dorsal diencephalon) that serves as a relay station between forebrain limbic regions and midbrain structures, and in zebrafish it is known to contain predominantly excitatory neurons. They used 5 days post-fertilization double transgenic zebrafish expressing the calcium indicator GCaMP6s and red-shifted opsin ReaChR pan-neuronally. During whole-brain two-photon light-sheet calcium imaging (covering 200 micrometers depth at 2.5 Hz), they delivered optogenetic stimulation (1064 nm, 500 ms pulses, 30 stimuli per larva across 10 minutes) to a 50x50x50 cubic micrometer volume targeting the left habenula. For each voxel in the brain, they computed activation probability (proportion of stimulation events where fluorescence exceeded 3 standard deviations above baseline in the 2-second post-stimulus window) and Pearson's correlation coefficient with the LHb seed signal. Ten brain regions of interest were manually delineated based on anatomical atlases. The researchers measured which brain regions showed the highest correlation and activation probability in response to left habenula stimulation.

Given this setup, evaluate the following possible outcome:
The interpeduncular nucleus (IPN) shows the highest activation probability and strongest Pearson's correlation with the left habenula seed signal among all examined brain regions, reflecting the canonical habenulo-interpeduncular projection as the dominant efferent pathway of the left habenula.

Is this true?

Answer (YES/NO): YES